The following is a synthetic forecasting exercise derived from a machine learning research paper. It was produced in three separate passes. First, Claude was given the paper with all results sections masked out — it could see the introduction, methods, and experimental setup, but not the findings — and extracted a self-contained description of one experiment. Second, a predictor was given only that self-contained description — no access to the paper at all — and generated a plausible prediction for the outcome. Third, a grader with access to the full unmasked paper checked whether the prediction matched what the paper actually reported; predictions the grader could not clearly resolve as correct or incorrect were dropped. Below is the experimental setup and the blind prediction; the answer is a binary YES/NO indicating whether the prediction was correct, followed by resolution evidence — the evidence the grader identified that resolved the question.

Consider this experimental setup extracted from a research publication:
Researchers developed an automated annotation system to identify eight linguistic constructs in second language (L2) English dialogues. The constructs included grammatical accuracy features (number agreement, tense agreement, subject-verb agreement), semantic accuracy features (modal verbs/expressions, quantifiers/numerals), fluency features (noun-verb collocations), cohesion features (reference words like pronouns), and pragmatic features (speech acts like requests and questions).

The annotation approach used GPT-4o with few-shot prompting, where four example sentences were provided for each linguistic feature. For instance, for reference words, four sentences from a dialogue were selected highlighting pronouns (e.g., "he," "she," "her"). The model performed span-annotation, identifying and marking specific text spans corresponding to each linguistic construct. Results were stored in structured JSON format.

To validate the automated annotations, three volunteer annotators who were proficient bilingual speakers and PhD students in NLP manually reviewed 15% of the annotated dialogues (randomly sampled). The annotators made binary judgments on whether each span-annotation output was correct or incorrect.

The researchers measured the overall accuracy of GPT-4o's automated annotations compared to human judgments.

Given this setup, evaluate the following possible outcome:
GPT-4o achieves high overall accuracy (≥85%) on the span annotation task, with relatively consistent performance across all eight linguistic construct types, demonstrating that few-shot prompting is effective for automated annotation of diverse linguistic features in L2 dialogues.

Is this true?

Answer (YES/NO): NO